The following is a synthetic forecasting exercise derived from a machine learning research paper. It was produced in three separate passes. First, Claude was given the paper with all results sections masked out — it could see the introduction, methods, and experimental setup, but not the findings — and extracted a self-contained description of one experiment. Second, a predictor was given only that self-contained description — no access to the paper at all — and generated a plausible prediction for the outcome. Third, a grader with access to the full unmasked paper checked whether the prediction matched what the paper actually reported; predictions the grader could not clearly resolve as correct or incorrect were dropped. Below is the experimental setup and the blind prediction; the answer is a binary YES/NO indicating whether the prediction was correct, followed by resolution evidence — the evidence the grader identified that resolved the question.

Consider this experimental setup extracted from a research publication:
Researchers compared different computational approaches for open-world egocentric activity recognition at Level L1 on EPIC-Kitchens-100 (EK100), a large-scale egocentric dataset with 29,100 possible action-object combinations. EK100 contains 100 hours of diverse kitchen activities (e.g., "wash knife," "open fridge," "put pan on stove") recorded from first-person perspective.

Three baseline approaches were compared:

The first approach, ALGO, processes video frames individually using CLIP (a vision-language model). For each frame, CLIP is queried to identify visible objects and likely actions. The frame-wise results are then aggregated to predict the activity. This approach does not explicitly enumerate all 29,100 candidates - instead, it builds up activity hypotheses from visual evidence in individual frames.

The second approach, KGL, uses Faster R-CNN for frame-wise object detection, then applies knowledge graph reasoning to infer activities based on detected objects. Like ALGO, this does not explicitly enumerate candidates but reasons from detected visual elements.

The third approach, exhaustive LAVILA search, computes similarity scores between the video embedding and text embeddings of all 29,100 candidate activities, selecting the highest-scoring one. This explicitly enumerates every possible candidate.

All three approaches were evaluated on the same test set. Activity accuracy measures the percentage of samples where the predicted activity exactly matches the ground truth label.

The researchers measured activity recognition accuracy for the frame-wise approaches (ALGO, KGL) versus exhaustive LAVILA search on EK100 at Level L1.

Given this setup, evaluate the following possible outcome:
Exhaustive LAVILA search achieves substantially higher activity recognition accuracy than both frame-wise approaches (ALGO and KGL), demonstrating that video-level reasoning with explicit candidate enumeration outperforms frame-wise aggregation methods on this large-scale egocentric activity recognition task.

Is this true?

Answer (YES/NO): YES